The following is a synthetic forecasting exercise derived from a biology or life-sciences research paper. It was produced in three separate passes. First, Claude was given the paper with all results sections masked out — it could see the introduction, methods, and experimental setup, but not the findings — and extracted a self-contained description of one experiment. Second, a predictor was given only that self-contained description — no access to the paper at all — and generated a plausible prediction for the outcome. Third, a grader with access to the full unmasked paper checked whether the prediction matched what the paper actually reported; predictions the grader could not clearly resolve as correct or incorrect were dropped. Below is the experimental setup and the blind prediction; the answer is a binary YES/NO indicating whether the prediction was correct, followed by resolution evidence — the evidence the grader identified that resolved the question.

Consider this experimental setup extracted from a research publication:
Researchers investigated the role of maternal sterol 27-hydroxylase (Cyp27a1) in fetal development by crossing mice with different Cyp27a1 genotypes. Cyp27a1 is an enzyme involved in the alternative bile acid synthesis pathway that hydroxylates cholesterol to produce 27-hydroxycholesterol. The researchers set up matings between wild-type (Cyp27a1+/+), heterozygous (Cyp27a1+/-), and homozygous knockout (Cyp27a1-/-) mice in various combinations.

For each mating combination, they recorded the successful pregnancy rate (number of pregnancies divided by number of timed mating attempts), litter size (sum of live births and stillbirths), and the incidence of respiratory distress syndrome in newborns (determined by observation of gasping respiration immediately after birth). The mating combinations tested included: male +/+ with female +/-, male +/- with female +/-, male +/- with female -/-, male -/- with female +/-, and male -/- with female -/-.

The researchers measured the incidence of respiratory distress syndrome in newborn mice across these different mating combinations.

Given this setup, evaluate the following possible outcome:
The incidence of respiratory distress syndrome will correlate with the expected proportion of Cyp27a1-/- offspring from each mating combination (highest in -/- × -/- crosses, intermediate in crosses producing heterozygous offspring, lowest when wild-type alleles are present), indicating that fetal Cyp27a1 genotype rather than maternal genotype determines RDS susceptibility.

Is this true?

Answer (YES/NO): NO